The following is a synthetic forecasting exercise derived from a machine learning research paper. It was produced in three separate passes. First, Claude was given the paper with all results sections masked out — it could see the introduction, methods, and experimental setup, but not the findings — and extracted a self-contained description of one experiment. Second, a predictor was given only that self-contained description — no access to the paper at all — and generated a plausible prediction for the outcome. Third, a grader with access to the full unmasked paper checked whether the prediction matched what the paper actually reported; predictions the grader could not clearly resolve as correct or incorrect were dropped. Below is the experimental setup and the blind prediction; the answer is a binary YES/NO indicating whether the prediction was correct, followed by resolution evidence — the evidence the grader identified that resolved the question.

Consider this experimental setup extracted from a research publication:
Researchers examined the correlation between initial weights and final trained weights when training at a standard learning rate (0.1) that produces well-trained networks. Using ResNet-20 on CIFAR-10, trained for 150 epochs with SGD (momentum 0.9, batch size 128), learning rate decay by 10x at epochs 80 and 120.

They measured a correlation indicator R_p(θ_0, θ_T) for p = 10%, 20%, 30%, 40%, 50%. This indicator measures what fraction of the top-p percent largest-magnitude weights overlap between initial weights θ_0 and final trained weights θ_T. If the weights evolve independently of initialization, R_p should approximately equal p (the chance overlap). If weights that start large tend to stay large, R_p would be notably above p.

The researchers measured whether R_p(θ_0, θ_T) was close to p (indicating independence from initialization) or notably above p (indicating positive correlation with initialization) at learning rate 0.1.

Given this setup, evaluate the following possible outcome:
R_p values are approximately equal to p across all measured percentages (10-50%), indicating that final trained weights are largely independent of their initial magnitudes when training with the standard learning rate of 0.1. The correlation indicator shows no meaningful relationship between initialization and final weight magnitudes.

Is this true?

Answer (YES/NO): YES